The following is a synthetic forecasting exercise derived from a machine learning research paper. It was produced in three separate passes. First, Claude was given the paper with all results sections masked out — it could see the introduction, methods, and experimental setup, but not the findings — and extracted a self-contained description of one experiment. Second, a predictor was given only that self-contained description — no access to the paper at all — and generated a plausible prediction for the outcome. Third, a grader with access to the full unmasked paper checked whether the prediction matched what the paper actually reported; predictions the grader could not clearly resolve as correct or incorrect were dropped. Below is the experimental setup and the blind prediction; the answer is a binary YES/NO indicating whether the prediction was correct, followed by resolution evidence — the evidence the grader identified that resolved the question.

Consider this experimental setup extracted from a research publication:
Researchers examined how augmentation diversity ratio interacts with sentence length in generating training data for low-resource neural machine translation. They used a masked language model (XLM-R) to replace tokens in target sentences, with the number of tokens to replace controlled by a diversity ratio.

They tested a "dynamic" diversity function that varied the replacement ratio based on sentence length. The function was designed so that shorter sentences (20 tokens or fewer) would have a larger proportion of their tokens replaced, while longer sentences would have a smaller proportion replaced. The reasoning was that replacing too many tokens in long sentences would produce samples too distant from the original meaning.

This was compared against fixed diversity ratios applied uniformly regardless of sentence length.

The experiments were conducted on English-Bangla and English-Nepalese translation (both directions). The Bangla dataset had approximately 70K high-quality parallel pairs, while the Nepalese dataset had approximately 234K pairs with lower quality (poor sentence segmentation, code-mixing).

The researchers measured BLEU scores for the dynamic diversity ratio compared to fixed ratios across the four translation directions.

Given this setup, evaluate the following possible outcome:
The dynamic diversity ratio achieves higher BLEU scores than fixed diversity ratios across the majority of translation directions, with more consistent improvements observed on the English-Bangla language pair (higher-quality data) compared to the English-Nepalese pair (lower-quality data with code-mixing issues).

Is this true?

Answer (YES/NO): YES